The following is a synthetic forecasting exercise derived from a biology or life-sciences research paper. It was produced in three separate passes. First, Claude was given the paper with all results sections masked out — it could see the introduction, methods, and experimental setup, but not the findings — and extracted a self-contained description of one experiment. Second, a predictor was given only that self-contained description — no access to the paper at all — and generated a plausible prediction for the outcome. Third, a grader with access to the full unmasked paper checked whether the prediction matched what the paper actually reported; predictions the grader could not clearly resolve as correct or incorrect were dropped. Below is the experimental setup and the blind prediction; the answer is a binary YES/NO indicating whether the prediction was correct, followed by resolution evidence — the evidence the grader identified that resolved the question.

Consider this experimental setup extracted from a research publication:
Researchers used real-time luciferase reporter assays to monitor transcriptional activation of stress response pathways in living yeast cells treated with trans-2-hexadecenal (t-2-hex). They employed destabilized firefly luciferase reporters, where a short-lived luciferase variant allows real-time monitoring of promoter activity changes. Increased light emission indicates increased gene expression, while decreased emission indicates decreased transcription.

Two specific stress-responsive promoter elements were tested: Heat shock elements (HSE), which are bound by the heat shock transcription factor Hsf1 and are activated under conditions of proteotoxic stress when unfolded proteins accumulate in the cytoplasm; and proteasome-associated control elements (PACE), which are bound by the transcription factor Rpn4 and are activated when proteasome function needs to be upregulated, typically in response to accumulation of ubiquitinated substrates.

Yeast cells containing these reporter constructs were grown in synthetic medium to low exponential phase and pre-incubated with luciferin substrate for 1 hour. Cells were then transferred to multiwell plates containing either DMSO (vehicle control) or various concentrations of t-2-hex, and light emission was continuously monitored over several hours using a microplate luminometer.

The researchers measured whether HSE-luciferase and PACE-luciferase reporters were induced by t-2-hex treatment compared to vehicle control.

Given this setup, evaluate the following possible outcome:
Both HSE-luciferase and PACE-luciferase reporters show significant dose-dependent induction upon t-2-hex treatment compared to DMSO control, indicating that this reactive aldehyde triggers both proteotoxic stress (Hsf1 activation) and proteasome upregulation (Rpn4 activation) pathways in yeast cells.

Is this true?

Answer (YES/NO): YES